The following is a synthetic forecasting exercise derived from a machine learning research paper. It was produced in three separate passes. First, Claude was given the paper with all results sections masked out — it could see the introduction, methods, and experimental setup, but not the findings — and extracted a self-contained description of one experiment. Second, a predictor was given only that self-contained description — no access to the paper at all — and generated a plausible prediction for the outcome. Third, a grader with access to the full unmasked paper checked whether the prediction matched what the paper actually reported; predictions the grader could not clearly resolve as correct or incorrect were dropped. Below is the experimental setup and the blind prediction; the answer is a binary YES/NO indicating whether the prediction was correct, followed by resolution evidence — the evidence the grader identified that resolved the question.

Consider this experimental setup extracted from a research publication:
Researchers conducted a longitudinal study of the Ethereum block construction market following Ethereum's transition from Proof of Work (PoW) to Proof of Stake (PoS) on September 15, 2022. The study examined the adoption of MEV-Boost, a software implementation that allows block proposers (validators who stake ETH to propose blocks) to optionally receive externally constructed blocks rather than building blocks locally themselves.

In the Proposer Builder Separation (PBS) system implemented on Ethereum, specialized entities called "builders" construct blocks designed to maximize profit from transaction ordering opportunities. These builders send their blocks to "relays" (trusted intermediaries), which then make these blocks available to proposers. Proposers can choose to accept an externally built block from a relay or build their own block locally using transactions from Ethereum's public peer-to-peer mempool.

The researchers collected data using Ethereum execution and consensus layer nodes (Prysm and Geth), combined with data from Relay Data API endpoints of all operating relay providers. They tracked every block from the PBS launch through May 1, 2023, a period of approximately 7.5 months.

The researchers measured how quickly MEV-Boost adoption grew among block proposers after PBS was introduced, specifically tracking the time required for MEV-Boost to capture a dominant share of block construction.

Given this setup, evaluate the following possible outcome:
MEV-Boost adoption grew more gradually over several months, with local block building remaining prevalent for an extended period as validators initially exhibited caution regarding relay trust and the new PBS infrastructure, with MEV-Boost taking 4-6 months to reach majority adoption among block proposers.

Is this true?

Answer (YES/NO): NO